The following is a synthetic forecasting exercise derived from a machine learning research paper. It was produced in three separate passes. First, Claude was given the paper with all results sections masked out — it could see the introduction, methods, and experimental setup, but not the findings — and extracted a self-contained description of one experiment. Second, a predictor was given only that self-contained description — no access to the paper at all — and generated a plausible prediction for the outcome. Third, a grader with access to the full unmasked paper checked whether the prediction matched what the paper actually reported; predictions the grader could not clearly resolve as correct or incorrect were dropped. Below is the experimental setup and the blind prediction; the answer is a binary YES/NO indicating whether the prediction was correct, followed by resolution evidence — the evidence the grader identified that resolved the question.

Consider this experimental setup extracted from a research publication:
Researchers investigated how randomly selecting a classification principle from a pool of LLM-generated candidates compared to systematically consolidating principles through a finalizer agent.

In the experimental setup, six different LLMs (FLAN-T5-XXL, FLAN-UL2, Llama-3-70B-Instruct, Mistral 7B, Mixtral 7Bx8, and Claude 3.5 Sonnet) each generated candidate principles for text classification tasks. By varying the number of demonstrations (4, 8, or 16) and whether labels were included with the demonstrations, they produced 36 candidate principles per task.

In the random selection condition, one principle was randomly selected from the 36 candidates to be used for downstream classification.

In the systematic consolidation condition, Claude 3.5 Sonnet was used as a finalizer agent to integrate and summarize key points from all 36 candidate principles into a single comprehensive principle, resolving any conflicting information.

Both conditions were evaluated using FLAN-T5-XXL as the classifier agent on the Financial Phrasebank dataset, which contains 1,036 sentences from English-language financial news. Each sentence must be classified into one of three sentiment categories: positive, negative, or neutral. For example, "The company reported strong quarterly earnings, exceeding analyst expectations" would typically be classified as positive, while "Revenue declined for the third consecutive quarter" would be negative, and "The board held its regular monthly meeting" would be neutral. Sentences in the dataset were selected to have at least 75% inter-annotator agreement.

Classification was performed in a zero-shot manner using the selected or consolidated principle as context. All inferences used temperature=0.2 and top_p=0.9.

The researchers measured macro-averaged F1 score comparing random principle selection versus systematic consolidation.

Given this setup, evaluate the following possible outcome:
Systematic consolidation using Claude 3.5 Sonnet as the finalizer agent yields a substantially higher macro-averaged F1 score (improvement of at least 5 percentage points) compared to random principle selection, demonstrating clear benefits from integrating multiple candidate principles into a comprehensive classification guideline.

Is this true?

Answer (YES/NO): NO